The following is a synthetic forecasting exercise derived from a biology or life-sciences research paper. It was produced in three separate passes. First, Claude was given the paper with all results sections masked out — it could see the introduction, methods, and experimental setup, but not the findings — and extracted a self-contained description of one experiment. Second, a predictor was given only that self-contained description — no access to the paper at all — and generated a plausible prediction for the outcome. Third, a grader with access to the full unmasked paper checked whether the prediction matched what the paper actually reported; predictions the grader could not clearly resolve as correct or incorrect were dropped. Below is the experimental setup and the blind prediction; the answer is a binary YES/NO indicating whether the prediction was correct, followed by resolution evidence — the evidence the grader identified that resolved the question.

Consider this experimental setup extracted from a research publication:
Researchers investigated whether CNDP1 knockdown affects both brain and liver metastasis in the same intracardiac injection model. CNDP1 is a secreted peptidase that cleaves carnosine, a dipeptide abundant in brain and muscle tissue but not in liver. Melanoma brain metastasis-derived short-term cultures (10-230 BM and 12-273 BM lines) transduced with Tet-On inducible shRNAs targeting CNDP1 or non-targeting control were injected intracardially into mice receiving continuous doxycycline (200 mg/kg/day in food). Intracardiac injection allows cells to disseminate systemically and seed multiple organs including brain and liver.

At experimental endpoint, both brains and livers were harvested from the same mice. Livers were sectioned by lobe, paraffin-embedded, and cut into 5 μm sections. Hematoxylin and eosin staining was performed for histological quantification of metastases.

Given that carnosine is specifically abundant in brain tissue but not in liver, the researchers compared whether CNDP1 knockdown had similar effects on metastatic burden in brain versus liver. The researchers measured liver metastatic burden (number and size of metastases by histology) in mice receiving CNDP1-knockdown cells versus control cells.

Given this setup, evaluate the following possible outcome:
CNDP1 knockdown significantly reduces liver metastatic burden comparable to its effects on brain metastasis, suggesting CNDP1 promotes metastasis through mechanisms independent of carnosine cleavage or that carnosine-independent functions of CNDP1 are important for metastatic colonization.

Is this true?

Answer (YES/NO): NO